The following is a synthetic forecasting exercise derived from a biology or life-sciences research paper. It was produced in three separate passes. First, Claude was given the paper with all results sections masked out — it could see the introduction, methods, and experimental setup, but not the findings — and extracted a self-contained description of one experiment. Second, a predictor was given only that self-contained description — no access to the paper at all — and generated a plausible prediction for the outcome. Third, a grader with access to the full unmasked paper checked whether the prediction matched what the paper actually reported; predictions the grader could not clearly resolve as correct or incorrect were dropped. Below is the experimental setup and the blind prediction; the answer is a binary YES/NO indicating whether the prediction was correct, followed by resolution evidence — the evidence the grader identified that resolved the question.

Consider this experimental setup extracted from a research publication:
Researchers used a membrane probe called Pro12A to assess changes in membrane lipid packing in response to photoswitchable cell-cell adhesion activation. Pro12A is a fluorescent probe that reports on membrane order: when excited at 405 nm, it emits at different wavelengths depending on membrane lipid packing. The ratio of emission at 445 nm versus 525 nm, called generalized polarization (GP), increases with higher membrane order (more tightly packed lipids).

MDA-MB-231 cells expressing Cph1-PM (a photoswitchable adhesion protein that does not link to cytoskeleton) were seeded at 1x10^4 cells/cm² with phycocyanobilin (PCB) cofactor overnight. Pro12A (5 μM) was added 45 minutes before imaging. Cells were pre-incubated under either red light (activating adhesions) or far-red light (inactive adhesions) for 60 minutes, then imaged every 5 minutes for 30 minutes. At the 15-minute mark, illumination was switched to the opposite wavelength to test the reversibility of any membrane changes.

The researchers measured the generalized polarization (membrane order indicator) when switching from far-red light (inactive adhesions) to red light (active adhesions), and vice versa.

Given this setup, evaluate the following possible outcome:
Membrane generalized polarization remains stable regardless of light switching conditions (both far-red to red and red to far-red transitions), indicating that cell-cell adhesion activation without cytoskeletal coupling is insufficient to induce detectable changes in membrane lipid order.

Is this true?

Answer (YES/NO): NO